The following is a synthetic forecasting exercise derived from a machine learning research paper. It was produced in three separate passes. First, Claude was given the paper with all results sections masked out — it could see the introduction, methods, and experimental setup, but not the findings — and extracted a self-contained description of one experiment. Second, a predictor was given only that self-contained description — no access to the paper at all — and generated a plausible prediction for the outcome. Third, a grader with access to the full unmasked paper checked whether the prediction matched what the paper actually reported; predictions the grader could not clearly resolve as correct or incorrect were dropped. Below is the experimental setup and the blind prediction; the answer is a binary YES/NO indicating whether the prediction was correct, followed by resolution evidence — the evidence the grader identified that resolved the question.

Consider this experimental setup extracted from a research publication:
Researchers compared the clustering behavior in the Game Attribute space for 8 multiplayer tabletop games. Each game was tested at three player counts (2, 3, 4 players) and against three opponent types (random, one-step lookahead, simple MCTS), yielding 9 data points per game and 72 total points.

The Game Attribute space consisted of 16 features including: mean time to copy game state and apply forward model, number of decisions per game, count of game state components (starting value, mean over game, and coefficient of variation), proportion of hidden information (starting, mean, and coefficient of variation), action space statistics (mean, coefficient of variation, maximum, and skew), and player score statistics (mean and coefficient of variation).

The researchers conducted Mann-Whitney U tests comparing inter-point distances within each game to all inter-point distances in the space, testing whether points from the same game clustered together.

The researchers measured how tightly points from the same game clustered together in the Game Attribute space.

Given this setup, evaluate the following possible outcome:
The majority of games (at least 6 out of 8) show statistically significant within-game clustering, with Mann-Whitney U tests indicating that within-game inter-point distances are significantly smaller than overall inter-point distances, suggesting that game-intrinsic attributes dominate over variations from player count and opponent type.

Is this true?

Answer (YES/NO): YES